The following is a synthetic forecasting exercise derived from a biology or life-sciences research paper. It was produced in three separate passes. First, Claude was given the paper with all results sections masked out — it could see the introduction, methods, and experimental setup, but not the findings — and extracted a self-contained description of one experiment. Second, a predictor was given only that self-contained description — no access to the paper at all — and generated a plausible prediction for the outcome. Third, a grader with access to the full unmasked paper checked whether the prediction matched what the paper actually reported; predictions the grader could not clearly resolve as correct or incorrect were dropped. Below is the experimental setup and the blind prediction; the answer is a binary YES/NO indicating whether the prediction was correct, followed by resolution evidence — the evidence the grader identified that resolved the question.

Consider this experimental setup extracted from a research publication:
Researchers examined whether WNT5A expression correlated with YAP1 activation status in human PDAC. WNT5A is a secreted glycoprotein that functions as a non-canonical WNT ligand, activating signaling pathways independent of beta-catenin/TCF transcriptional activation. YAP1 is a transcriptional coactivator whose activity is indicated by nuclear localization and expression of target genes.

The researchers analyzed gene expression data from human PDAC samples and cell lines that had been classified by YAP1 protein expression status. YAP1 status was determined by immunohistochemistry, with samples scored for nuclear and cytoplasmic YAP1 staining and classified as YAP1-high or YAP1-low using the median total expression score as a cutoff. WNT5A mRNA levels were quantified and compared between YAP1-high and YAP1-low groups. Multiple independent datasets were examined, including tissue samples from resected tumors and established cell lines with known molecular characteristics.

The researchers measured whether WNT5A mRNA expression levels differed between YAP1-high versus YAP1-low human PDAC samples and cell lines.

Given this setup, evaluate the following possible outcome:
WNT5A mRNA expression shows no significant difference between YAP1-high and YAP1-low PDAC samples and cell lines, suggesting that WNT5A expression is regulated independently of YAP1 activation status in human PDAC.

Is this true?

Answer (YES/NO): NO